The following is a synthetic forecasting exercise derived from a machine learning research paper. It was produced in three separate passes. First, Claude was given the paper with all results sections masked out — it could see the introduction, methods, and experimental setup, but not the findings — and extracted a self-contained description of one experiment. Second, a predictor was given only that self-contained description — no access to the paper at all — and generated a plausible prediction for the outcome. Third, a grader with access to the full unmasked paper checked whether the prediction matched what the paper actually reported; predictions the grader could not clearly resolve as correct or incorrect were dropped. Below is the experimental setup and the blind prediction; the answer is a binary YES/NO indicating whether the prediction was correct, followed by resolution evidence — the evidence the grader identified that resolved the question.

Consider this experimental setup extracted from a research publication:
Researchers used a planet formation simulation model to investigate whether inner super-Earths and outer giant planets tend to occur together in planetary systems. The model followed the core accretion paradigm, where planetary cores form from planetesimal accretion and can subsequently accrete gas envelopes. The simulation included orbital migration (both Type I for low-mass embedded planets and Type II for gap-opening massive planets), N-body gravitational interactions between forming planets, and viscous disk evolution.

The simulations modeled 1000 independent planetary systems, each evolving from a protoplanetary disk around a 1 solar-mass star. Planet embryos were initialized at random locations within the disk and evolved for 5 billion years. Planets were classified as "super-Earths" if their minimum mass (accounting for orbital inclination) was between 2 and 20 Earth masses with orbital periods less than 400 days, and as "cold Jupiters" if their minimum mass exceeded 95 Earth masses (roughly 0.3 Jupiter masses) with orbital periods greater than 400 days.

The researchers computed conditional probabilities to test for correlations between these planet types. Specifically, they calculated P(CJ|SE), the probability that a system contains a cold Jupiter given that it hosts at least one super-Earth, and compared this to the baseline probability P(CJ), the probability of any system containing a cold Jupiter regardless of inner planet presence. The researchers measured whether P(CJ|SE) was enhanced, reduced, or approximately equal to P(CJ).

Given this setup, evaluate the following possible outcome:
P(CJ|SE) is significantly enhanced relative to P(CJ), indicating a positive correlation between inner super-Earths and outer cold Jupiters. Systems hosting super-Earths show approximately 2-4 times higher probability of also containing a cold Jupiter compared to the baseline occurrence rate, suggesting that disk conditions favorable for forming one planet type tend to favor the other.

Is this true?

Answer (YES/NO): NO